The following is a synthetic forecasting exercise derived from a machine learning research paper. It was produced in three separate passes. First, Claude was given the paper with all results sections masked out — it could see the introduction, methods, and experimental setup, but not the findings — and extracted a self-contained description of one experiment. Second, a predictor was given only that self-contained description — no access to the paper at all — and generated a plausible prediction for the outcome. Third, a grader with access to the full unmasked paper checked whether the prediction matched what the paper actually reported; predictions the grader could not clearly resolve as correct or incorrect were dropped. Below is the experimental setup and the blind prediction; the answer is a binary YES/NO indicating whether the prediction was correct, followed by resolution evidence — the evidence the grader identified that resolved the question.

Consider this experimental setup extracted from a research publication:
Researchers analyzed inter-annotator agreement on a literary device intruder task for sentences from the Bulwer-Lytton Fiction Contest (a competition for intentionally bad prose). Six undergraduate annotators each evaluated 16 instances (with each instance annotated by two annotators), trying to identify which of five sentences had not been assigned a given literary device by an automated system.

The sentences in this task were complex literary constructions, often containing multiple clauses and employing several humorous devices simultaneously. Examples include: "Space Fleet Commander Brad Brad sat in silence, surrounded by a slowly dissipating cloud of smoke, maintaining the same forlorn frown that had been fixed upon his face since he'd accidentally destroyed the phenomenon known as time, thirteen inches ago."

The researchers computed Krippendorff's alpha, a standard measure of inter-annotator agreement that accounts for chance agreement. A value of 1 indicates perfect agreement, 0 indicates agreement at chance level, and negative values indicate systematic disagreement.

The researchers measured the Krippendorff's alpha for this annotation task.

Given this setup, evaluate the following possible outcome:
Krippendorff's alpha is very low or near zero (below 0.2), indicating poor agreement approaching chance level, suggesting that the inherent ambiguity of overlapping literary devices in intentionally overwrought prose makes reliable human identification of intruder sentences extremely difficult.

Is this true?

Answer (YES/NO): NO